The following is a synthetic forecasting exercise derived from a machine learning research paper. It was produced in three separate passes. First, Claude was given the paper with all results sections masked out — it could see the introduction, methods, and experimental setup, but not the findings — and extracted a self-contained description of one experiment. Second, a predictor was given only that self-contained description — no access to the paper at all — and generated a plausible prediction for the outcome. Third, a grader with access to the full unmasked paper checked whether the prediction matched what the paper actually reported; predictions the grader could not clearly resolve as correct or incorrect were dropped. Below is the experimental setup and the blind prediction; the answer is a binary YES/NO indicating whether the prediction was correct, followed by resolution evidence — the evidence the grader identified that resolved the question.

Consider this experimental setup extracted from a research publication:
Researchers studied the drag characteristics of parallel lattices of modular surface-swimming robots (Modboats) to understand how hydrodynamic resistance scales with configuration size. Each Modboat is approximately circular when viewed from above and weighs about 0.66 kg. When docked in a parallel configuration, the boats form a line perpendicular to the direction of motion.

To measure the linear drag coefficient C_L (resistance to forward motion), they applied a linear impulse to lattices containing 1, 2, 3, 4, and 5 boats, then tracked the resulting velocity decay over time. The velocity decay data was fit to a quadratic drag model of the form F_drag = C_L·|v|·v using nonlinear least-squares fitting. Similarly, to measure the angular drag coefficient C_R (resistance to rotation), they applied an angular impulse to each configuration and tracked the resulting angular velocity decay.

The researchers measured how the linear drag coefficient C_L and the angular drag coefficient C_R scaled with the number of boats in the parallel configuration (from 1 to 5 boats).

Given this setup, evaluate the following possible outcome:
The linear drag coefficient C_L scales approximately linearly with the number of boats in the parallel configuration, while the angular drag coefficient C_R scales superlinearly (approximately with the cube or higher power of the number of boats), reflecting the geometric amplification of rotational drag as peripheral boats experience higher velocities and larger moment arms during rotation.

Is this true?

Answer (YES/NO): NO